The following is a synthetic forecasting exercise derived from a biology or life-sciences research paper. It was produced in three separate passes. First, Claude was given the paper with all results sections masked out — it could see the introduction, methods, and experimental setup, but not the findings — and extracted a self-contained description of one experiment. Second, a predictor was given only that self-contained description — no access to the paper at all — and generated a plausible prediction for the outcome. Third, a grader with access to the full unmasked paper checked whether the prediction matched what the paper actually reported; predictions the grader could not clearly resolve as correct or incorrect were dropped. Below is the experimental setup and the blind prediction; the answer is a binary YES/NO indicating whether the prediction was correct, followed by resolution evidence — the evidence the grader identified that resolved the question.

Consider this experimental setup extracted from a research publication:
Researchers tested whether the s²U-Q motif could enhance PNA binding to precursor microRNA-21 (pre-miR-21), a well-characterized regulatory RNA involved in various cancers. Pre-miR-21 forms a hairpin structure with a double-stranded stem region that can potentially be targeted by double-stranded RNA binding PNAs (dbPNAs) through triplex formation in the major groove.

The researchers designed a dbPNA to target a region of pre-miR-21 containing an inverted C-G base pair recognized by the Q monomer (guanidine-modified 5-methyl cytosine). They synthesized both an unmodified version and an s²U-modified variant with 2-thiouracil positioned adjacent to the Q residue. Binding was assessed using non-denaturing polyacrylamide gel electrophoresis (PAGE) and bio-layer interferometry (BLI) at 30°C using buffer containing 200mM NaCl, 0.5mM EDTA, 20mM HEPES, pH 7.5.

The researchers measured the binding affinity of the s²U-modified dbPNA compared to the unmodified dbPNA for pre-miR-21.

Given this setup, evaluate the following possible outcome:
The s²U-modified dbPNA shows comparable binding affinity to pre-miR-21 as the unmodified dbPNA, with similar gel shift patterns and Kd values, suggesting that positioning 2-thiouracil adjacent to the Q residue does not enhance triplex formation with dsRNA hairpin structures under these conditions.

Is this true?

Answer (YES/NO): NO